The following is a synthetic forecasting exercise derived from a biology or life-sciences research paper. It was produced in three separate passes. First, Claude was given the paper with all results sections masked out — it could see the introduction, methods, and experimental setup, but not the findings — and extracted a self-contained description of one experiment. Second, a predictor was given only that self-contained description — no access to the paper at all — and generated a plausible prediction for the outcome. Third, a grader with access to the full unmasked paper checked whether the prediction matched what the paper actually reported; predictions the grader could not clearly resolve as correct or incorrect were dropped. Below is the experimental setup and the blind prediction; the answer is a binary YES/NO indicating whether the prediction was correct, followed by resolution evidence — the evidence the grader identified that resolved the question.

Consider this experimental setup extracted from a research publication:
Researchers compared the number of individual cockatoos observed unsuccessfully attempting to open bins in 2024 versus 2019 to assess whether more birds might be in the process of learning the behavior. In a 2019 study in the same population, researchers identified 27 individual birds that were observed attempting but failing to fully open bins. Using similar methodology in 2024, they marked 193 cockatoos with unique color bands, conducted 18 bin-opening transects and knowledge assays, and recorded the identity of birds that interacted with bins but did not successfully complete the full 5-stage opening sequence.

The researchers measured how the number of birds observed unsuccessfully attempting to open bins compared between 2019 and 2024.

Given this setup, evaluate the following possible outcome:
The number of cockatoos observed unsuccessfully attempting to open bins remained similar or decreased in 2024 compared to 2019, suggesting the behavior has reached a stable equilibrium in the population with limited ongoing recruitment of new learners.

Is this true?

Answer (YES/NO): NO